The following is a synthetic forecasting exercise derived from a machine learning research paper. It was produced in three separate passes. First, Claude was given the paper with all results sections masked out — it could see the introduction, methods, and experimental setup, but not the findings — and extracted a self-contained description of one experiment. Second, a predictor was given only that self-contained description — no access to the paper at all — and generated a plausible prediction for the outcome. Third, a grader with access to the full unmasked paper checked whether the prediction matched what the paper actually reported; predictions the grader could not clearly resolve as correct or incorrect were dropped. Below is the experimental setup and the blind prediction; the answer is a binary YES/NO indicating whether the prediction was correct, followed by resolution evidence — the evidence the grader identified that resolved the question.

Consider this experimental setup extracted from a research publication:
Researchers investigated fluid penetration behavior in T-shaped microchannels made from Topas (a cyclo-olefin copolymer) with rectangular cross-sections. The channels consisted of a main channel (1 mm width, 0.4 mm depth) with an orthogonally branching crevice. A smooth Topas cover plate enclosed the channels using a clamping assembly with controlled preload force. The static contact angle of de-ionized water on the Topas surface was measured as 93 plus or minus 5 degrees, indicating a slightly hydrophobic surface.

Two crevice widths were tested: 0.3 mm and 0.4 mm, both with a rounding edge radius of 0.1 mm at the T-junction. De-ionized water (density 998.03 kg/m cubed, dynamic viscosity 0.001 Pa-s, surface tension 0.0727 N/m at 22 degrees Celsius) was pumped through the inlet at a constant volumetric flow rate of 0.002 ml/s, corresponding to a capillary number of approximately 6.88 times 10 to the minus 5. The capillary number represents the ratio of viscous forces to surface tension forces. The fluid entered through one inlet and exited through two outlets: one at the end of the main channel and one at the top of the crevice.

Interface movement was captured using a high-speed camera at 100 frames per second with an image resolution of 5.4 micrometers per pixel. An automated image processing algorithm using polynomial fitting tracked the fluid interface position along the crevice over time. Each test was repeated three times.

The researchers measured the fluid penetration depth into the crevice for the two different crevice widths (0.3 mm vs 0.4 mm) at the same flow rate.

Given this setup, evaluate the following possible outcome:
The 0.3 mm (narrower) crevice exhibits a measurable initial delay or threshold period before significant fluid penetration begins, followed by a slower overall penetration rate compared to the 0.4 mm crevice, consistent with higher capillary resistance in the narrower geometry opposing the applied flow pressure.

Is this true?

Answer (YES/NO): NO